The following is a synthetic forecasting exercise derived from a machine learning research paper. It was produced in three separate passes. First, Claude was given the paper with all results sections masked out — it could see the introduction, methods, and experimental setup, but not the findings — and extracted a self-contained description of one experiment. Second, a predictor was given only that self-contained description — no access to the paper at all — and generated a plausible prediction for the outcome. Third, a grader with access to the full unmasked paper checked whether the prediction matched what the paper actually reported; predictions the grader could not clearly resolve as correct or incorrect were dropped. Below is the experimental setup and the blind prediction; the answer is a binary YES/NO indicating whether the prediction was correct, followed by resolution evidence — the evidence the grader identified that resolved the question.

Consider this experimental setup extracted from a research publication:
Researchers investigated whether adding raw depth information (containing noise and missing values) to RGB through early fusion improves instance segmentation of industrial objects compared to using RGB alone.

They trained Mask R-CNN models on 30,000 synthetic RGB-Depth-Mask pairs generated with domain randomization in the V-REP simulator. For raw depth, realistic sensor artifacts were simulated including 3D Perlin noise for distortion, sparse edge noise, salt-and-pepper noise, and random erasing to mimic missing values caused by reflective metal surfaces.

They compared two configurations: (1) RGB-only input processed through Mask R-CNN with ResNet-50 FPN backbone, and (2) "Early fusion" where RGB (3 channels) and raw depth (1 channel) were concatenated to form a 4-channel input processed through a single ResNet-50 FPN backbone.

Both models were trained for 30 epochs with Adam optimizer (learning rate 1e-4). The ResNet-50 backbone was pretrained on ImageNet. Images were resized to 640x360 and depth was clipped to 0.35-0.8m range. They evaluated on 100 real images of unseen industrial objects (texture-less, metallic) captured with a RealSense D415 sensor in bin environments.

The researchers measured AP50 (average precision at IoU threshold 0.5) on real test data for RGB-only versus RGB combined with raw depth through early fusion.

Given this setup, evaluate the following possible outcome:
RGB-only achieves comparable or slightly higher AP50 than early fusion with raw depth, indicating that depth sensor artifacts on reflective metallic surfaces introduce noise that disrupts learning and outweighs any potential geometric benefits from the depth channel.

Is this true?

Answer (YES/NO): NO